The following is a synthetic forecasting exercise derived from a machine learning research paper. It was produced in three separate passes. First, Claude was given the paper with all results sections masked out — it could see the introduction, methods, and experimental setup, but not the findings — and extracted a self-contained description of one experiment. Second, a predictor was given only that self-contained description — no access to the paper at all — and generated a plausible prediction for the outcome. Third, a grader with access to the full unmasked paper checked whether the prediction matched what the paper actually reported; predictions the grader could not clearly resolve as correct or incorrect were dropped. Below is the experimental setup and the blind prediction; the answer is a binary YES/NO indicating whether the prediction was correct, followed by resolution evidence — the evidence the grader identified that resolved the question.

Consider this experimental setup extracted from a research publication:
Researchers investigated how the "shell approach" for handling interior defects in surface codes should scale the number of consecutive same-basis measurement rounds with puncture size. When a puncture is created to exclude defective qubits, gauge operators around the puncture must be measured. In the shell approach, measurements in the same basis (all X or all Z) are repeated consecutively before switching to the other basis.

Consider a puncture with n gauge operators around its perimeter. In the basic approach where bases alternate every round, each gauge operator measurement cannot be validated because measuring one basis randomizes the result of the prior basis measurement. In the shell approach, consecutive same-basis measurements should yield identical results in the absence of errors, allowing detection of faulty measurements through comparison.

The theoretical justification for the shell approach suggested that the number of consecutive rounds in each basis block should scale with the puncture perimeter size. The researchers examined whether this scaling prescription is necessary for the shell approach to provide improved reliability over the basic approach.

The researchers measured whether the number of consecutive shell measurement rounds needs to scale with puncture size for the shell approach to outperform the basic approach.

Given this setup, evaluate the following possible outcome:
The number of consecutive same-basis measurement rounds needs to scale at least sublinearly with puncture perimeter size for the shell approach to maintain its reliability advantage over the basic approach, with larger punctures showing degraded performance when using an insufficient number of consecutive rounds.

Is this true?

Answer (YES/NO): YES